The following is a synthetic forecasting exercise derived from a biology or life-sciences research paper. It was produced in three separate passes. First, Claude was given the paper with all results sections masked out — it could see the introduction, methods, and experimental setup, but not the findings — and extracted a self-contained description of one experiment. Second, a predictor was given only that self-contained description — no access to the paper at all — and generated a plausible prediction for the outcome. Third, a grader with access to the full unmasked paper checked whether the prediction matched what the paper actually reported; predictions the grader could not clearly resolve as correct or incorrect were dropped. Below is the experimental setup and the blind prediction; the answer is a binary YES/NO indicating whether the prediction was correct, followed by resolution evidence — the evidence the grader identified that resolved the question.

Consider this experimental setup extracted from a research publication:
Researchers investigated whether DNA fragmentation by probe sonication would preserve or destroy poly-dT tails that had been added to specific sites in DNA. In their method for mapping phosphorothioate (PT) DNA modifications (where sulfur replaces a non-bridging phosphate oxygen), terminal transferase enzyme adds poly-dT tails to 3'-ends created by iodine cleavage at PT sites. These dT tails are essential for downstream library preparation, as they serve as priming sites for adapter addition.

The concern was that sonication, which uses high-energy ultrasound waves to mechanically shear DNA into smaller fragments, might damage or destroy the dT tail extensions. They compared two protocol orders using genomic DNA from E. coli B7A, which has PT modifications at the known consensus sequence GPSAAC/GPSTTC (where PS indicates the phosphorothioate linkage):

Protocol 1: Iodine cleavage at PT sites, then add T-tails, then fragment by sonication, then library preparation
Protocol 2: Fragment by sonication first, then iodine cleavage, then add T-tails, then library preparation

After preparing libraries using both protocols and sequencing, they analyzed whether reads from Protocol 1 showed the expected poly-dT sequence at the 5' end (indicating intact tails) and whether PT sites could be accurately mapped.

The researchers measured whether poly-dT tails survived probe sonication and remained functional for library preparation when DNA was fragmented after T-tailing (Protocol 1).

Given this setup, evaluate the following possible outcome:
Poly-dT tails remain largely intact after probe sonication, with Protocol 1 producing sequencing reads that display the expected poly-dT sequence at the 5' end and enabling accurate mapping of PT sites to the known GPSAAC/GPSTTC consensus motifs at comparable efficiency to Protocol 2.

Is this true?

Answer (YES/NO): NO